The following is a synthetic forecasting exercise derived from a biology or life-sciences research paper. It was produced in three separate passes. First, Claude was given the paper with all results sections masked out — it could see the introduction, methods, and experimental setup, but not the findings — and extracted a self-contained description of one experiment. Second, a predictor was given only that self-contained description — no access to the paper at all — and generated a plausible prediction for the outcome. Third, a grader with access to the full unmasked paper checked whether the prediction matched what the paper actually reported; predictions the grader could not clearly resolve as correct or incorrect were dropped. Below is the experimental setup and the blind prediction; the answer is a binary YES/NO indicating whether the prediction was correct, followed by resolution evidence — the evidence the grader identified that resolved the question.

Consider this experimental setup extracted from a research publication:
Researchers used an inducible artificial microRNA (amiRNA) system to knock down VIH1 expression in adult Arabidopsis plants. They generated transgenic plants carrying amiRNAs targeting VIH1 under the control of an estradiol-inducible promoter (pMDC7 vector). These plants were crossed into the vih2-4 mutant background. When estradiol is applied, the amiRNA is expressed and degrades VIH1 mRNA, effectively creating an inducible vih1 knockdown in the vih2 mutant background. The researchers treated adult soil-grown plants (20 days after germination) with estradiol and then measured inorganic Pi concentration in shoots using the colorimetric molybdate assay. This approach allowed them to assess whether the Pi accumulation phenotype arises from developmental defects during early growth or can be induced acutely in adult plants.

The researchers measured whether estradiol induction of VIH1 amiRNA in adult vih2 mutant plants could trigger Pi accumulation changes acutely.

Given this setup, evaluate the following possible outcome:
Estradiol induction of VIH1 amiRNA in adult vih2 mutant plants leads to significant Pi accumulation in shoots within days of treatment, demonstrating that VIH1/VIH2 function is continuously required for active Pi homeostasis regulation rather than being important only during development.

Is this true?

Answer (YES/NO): YES